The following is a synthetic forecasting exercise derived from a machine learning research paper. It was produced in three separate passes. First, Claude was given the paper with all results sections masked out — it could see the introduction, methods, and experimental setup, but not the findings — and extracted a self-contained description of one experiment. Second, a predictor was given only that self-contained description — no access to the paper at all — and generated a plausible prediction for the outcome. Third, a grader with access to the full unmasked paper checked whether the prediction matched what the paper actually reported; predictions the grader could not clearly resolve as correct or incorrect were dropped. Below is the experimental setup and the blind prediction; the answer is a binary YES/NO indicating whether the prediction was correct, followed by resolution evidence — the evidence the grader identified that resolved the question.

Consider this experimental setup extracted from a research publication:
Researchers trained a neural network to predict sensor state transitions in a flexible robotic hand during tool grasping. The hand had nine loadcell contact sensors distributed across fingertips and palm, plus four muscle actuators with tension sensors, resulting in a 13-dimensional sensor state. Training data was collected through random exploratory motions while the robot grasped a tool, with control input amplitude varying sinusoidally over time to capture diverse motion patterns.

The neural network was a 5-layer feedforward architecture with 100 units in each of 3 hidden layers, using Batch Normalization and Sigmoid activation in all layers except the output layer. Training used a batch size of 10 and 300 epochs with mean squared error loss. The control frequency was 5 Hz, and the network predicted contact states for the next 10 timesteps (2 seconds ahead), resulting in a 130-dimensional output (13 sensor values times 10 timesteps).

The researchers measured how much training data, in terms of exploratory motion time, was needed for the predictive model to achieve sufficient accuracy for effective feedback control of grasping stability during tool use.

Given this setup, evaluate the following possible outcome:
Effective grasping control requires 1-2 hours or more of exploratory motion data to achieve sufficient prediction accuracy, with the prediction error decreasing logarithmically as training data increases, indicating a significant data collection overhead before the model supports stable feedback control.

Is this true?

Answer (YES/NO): NO